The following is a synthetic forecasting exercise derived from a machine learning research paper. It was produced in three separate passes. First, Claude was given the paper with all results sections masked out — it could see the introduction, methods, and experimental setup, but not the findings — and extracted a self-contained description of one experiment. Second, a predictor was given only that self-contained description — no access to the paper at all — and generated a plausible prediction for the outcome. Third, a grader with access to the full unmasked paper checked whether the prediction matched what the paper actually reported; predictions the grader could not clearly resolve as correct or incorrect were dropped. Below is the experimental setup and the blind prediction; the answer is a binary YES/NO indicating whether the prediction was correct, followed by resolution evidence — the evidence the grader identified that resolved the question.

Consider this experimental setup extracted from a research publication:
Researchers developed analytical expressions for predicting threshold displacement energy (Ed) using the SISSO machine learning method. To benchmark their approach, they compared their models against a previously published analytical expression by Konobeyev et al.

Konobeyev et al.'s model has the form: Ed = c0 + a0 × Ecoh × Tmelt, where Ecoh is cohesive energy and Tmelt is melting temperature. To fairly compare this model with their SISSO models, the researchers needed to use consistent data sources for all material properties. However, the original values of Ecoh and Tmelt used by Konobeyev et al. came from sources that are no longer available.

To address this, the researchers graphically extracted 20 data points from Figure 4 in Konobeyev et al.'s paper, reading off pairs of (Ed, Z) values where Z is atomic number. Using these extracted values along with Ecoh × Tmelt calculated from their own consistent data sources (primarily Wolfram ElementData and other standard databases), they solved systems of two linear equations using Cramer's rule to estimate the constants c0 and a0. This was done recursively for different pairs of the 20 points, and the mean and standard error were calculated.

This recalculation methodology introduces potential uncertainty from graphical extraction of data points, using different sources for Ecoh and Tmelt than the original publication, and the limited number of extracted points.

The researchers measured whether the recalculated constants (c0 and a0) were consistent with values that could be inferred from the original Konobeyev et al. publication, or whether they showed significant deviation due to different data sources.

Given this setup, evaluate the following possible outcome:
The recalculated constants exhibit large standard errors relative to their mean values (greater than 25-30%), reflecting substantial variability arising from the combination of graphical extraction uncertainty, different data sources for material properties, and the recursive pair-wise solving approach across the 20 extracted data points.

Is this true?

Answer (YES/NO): NO